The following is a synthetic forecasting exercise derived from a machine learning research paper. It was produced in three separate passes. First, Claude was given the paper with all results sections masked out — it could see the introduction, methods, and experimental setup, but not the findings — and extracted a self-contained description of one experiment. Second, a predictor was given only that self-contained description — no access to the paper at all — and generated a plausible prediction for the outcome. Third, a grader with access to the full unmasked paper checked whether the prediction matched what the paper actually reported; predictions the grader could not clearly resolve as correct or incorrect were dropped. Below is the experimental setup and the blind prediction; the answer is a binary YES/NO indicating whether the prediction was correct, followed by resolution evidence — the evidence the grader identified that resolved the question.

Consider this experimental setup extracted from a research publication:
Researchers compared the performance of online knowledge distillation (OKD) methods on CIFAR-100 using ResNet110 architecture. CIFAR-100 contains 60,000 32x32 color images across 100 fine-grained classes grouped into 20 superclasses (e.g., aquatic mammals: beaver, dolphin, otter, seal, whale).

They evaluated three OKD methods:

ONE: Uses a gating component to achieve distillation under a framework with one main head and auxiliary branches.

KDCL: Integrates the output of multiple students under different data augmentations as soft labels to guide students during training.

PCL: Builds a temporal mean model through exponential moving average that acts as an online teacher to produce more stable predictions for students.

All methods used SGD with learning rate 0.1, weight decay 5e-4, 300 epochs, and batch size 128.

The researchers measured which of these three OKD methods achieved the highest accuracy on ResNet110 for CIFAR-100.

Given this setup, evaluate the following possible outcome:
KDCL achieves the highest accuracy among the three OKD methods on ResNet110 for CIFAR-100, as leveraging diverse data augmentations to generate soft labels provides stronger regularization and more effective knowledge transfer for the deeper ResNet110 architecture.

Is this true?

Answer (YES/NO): NO